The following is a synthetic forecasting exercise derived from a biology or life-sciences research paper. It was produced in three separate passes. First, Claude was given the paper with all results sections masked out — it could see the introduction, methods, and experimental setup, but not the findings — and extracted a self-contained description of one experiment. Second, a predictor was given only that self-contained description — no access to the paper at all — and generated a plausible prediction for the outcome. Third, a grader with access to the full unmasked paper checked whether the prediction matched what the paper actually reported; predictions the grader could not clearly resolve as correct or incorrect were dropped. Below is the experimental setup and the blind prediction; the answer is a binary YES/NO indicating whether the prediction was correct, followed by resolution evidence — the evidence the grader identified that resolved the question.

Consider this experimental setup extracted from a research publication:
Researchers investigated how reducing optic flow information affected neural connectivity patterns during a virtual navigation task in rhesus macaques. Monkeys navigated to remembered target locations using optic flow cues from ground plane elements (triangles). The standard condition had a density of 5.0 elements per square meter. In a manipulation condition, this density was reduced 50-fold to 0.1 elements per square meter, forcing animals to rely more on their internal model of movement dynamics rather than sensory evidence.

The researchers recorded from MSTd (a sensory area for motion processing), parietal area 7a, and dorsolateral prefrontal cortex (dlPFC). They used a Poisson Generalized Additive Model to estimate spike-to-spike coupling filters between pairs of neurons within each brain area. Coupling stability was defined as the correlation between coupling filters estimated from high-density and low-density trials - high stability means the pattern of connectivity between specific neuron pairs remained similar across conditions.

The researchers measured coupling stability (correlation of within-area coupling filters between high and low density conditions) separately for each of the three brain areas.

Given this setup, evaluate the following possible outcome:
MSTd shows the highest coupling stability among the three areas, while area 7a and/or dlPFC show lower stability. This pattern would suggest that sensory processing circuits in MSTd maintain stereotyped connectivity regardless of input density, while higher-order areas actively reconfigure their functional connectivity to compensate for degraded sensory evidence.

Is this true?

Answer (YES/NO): YES